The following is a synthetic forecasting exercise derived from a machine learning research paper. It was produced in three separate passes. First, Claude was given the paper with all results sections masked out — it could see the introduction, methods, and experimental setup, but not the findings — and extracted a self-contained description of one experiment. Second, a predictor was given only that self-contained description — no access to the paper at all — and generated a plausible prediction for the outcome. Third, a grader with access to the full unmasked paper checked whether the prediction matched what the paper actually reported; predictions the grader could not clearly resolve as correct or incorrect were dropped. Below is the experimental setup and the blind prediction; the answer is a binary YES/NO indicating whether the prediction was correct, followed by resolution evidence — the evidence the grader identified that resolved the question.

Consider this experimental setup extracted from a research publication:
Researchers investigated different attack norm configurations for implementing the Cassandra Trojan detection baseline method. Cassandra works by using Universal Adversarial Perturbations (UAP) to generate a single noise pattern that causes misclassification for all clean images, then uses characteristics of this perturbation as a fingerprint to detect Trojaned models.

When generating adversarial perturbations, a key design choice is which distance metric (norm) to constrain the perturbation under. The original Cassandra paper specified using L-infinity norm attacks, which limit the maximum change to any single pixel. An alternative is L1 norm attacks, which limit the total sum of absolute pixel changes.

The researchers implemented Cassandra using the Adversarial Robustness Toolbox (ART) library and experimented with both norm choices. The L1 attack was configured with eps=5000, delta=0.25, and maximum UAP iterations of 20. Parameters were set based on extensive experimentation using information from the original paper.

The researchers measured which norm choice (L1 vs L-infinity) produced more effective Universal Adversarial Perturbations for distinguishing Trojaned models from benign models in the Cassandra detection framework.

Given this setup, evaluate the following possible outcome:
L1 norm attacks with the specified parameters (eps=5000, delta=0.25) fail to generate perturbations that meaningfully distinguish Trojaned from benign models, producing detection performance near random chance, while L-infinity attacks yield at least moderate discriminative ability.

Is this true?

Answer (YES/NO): NO